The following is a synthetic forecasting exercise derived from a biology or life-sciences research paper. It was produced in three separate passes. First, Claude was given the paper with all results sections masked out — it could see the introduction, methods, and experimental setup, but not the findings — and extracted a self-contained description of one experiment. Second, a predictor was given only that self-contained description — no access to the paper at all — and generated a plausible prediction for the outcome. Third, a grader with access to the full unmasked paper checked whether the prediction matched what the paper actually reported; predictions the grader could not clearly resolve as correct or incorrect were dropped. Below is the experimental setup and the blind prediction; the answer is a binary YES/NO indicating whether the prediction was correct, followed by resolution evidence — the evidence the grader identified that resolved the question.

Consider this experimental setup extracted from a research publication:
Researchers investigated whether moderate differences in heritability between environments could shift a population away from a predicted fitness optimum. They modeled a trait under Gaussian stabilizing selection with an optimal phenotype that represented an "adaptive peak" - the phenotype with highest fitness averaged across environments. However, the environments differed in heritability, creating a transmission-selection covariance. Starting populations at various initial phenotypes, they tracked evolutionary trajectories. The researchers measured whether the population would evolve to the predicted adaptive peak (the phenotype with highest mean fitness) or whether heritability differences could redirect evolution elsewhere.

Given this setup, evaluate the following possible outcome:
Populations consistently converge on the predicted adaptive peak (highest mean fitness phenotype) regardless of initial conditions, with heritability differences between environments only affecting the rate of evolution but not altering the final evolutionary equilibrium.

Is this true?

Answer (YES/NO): NO